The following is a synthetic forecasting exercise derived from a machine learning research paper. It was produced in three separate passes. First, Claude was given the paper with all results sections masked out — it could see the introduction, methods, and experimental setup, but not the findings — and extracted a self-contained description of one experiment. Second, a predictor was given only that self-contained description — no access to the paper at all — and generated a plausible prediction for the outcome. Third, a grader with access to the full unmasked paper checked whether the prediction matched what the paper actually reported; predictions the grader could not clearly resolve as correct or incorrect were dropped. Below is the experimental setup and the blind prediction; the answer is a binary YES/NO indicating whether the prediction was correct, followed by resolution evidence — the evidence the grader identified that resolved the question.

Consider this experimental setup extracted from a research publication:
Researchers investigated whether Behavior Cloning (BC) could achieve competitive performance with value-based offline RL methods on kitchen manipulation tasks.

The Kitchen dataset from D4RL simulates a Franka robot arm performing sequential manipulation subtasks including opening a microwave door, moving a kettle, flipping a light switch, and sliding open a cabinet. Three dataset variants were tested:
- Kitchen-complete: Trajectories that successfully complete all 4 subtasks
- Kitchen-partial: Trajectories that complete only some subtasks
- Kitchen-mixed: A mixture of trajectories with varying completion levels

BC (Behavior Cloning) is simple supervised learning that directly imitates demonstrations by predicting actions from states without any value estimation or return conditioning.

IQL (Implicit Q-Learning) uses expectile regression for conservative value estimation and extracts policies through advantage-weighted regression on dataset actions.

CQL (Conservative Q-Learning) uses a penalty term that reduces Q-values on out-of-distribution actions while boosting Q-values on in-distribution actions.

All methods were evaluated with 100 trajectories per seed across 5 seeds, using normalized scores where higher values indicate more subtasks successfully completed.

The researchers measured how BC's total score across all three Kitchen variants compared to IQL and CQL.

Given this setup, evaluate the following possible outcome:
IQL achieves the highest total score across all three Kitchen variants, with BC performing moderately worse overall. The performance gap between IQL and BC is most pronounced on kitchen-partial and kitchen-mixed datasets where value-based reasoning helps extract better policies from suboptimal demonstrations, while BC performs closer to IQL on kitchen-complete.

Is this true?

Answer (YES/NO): NO